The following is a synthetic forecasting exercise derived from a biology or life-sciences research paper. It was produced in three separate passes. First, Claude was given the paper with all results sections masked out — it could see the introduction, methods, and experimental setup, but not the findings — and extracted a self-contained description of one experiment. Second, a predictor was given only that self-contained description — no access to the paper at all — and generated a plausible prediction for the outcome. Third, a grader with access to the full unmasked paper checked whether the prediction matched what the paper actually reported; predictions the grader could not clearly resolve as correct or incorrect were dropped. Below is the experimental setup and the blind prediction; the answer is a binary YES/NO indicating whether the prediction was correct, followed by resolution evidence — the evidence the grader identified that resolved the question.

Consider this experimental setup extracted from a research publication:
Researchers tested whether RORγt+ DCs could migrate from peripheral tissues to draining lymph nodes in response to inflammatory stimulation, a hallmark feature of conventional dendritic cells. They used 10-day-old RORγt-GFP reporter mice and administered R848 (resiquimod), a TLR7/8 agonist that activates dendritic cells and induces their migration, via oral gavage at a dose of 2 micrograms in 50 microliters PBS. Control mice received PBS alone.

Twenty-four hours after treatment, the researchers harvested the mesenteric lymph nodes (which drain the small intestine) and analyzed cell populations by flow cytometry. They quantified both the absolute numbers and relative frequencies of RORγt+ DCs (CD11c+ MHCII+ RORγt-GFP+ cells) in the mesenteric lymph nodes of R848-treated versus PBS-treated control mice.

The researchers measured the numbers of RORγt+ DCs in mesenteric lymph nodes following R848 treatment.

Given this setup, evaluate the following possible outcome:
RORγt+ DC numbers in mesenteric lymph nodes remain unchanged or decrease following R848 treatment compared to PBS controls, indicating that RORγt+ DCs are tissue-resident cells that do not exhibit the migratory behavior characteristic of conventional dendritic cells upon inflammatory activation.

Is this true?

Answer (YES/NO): NO